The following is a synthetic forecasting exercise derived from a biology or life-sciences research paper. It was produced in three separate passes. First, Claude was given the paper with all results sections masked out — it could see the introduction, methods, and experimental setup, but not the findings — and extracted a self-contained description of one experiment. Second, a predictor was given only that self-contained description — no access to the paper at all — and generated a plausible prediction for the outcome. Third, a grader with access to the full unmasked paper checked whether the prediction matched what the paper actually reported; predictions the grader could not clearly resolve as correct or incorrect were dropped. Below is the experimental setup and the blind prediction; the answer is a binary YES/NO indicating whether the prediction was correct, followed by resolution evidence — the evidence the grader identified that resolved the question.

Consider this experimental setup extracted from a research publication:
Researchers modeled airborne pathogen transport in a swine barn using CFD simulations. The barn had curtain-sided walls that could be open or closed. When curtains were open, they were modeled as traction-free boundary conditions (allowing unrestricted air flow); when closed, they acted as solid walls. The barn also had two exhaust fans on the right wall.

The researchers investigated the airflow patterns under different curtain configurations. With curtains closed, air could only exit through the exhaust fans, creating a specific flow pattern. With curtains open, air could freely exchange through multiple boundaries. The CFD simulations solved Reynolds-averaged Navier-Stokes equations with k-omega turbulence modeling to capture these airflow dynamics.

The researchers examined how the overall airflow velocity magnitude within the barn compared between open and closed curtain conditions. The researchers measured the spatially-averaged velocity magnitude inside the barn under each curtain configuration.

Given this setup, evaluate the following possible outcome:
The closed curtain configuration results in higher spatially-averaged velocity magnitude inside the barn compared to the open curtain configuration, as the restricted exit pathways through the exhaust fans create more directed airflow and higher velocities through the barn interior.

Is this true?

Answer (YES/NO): NO